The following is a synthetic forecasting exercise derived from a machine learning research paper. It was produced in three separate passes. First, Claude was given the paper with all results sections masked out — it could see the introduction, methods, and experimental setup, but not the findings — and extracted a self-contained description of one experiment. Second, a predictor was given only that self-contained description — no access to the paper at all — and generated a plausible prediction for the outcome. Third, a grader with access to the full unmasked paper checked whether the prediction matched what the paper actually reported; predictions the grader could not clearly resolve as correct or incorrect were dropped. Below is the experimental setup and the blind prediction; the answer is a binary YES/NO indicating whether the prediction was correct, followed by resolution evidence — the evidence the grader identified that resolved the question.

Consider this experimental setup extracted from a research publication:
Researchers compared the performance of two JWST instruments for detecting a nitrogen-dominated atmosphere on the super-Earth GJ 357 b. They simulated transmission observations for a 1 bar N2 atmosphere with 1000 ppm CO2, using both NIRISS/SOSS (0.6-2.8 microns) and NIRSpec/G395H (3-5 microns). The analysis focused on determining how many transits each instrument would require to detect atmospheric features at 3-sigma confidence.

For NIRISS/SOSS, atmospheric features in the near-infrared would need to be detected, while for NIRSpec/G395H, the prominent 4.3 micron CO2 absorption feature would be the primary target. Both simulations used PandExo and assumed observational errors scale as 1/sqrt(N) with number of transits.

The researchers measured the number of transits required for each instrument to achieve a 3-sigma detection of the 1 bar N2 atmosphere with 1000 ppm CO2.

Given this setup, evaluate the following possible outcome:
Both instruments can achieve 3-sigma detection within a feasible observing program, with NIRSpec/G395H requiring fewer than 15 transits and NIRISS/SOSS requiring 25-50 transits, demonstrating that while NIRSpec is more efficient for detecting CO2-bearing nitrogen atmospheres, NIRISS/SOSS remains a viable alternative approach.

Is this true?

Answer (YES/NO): NO